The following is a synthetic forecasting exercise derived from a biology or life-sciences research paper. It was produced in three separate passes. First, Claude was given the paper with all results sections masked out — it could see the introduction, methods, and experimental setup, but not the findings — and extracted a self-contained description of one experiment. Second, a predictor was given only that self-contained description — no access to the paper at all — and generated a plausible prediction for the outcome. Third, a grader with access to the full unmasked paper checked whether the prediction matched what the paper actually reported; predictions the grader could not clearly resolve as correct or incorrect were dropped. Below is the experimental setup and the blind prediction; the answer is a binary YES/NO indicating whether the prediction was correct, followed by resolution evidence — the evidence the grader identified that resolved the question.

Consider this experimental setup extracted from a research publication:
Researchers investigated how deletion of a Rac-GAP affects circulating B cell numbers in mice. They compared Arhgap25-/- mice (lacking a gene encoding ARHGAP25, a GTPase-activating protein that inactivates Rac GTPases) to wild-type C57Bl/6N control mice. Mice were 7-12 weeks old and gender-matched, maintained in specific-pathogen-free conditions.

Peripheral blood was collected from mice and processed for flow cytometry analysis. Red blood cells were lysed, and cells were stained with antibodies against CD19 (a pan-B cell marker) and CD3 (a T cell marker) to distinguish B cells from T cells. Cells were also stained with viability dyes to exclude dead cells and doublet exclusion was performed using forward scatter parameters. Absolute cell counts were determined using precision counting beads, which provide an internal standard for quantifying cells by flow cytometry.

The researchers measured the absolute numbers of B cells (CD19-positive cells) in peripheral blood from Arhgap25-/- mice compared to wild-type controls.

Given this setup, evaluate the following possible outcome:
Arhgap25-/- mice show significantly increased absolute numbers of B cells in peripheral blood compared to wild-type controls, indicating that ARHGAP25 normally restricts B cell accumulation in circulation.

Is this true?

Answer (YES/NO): NO